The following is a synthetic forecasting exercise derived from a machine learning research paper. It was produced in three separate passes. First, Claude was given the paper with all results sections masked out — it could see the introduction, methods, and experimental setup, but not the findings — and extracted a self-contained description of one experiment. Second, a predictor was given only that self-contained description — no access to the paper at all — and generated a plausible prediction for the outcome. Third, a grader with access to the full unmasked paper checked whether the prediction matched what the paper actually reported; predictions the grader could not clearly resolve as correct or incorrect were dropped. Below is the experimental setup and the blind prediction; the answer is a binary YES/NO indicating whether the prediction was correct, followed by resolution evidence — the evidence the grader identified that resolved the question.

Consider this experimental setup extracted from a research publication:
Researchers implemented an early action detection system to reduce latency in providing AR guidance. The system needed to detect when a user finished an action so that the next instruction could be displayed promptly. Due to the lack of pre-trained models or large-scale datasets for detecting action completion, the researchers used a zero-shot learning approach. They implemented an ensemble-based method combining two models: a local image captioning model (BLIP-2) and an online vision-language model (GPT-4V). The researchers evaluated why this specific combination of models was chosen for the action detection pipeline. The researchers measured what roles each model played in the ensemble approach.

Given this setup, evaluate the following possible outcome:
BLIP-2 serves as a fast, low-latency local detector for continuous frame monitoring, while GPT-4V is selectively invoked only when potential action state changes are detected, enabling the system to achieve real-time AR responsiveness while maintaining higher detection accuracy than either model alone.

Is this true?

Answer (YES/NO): NO